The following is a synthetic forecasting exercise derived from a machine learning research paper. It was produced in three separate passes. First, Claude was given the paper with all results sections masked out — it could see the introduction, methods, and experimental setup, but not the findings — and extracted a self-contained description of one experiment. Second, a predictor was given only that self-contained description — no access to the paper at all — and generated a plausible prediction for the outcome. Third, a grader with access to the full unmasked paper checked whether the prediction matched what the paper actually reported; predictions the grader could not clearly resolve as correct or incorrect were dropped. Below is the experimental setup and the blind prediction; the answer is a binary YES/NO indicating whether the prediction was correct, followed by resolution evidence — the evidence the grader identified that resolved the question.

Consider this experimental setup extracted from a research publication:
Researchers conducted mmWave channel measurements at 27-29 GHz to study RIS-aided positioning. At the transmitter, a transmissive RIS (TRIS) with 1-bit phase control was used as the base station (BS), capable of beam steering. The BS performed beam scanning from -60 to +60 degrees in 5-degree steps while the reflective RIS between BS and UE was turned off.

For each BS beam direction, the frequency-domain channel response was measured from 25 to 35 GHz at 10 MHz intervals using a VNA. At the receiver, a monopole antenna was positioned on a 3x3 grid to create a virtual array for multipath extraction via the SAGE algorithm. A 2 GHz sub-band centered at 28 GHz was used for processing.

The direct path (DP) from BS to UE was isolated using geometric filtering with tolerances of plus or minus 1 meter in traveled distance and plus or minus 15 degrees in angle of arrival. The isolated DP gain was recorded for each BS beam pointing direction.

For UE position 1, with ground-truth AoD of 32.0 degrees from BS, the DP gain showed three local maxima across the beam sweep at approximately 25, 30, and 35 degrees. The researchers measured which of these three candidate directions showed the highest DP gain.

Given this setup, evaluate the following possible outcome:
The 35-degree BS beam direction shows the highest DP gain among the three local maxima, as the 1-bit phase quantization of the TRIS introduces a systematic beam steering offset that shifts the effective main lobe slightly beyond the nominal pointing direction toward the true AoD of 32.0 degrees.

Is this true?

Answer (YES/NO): NO